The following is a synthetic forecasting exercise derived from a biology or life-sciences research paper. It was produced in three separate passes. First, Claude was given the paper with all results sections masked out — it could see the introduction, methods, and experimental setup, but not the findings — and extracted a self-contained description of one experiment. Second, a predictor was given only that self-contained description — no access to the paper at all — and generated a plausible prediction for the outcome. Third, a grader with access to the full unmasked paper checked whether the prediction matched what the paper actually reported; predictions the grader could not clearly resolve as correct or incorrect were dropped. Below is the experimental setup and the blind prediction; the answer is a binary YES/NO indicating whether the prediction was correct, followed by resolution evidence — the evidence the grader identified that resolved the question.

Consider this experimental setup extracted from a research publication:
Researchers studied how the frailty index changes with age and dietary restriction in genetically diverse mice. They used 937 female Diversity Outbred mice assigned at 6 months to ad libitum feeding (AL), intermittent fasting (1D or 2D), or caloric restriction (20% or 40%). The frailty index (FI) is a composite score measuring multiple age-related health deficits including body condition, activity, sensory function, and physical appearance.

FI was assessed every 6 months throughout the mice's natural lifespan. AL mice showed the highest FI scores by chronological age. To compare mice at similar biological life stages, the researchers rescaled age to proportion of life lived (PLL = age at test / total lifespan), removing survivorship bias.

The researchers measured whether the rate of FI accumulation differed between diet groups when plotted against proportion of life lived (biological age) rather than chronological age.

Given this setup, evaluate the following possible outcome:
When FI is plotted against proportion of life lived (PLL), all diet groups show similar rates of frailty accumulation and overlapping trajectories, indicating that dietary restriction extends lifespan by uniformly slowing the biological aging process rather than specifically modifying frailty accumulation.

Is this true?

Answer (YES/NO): YES